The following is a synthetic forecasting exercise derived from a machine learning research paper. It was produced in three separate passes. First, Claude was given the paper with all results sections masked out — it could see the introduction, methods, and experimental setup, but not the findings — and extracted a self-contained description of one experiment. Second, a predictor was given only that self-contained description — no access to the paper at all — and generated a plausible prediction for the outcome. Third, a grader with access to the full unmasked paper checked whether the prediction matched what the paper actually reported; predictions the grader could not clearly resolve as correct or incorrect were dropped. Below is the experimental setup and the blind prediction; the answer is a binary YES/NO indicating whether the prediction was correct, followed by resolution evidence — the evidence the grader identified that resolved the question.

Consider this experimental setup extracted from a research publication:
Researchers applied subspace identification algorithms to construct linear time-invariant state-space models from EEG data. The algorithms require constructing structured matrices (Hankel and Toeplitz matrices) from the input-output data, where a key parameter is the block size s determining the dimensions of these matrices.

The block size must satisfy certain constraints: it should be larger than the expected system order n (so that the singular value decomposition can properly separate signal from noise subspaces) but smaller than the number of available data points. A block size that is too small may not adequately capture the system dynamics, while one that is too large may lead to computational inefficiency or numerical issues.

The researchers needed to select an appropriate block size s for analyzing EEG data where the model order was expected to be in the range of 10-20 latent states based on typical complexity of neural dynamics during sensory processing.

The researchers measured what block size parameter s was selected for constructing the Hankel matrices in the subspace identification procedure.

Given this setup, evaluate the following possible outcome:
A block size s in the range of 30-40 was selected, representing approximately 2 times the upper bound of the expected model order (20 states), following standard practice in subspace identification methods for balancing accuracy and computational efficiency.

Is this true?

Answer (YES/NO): NO